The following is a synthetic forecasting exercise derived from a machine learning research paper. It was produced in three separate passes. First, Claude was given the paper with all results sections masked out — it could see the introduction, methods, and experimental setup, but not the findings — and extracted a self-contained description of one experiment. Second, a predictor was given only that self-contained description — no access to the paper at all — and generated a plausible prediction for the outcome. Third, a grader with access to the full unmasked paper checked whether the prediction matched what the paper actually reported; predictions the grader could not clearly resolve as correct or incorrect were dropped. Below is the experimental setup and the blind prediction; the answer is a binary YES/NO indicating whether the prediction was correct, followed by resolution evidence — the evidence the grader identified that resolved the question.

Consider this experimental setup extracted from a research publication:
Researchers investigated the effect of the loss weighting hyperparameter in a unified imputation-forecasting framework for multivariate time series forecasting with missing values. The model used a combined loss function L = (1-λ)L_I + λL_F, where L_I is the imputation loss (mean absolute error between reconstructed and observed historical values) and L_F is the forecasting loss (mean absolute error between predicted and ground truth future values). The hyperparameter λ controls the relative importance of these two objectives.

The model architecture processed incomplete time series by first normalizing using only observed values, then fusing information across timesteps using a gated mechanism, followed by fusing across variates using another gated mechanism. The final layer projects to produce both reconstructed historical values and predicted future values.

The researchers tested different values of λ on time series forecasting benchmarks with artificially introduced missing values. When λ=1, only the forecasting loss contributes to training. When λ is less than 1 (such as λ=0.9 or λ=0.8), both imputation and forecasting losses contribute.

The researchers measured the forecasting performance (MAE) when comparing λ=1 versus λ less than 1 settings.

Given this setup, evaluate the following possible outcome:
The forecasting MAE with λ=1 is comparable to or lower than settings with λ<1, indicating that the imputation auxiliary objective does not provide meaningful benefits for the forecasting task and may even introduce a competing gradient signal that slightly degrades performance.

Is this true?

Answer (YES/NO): NO